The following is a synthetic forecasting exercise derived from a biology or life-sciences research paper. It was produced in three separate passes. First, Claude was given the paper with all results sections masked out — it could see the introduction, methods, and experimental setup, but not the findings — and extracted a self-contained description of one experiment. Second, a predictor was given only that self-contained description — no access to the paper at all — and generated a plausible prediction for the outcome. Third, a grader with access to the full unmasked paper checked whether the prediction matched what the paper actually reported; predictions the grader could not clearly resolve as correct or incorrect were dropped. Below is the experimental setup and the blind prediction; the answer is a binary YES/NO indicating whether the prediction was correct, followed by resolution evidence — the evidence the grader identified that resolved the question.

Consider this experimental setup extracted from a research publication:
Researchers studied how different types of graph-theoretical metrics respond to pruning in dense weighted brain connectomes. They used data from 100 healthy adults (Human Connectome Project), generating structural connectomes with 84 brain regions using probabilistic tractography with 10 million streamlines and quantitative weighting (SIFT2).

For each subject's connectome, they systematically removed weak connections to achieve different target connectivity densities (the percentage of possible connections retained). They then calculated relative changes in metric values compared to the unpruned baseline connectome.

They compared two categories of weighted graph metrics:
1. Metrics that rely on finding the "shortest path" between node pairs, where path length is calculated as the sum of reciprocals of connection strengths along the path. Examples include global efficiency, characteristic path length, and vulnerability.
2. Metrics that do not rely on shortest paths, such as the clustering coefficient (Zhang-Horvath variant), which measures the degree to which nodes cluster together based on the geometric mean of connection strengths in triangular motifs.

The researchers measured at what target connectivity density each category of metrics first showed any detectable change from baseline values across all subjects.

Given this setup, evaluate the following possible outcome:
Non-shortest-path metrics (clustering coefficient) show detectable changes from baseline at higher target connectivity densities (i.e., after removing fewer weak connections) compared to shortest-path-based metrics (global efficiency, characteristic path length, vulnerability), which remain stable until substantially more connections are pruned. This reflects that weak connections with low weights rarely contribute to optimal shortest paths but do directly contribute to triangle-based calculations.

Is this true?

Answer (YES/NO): YES